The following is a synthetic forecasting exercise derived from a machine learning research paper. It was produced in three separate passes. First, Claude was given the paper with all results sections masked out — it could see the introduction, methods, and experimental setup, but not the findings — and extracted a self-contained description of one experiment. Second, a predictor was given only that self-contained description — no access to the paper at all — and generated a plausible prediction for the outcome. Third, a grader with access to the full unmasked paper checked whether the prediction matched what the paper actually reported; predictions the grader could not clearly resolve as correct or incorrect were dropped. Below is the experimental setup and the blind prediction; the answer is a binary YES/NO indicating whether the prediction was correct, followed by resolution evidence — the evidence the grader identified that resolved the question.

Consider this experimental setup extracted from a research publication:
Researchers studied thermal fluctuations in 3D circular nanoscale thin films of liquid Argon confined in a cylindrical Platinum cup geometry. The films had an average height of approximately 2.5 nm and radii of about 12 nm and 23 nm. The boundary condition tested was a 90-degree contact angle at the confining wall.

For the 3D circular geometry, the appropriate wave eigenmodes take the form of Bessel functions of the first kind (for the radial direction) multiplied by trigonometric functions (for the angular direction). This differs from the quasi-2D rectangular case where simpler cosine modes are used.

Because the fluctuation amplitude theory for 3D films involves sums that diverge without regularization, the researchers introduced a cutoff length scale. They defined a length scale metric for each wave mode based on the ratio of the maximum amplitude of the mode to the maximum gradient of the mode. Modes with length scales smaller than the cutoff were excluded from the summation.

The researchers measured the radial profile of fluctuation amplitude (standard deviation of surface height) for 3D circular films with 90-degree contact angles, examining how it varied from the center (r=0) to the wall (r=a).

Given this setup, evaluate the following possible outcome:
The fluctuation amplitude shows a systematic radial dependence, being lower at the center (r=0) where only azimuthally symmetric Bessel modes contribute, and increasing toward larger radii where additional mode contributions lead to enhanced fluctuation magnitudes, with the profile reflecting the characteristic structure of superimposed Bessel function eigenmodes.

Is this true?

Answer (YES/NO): YES